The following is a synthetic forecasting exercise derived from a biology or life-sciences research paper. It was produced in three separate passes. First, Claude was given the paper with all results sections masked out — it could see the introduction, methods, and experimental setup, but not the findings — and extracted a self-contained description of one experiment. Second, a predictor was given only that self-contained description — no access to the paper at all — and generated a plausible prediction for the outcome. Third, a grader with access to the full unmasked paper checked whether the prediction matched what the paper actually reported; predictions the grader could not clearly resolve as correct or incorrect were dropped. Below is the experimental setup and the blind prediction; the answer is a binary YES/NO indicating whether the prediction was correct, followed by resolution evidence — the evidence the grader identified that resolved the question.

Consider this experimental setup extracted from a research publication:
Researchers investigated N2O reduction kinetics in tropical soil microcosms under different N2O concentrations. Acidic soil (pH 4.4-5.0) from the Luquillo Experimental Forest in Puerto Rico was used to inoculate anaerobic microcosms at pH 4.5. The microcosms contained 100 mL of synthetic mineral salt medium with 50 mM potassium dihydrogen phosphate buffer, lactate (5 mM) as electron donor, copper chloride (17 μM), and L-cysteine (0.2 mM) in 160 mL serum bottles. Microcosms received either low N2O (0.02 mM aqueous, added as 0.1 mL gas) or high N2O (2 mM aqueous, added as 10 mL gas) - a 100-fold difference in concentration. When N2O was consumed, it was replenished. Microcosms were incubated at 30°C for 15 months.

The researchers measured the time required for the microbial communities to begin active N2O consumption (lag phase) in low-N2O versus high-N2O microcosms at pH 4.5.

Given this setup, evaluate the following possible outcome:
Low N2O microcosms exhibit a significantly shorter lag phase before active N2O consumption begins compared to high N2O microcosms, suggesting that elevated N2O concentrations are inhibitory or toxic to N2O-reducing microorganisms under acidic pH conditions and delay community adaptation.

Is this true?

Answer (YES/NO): YES